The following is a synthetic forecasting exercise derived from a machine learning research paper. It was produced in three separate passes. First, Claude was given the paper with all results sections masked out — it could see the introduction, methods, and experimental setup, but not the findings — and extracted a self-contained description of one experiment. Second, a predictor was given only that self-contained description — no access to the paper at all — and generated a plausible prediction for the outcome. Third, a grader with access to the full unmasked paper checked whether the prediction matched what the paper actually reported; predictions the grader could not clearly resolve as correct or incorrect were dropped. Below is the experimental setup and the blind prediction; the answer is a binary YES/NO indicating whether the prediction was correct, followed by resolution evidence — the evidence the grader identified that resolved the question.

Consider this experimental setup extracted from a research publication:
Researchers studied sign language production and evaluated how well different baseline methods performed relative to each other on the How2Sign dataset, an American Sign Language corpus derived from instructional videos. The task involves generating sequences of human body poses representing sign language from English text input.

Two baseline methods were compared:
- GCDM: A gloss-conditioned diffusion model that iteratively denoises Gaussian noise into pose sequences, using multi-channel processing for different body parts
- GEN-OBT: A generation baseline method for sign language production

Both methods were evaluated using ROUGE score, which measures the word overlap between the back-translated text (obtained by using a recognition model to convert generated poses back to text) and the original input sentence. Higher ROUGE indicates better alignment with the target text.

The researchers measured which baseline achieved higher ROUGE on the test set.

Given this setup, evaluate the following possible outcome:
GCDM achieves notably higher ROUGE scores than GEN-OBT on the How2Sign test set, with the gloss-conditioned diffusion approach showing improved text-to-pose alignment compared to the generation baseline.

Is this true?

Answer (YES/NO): NO